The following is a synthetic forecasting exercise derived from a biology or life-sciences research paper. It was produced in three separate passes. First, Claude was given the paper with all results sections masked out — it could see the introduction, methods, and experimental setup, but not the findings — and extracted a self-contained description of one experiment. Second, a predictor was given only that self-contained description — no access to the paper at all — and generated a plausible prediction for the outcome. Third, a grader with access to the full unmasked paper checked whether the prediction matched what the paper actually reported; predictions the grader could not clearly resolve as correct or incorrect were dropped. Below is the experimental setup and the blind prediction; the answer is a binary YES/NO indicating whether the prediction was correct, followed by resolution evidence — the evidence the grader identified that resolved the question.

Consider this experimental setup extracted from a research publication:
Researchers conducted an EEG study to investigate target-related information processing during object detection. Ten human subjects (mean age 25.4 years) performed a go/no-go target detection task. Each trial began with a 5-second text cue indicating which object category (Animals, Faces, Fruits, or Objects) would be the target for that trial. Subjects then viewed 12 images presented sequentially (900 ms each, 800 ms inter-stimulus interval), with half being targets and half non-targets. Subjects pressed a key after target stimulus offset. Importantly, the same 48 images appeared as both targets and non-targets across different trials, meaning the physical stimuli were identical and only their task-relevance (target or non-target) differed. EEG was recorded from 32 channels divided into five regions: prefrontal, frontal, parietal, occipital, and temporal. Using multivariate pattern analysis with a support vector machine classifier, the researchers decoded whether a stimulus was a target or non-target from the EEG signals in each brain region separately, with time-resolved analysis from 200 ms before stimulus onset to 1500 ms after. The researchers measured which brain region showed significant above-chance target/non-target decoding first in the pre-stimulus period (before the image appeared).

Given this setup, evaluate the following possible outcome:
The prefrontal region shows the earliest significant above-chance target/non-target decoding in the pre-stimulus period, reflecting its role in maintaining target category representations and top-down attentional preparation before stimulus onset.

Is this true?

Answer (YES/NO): YES